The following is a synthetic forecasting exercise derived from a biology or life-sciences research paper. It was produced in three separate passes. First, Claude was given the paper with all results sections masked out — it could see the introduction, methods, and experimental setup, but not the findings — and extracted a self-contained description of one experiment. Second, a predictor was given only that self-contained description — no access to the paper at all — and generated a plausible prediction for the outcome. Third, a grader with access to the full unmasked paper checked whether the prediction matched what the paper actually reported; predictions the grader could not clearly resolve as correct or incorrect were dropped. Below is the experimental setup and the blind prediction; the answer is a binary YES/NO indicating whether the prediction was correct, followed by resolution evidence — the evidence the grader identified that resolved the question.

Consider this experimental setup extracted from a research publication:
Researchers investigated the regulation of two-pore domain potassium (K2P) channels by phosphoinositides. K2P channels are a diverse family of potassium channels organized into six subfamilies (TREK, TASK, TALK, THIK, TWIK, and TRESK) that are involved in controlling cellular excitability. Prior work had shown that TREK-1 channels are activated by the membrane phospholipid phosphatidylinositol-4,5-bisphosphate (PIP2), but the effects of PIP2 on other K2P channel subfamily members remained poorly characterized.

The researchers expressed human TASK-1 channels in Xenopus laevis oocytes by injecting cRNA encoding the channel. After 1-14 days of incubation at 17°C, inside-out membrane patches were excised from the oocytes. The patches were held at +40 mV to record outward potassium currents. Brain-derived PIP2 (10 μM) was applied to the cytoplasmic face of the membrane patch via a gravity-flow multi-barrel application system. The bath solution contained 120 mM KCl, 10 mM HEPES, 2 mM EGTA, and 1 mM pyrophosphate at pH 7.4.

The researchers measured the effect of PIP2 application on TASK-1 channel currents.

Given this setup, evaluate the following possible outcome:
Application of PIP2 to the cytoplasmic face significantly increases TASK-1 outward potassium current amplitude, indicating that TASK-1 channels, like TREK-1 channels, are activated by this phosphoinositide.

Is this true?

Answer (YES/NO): NO